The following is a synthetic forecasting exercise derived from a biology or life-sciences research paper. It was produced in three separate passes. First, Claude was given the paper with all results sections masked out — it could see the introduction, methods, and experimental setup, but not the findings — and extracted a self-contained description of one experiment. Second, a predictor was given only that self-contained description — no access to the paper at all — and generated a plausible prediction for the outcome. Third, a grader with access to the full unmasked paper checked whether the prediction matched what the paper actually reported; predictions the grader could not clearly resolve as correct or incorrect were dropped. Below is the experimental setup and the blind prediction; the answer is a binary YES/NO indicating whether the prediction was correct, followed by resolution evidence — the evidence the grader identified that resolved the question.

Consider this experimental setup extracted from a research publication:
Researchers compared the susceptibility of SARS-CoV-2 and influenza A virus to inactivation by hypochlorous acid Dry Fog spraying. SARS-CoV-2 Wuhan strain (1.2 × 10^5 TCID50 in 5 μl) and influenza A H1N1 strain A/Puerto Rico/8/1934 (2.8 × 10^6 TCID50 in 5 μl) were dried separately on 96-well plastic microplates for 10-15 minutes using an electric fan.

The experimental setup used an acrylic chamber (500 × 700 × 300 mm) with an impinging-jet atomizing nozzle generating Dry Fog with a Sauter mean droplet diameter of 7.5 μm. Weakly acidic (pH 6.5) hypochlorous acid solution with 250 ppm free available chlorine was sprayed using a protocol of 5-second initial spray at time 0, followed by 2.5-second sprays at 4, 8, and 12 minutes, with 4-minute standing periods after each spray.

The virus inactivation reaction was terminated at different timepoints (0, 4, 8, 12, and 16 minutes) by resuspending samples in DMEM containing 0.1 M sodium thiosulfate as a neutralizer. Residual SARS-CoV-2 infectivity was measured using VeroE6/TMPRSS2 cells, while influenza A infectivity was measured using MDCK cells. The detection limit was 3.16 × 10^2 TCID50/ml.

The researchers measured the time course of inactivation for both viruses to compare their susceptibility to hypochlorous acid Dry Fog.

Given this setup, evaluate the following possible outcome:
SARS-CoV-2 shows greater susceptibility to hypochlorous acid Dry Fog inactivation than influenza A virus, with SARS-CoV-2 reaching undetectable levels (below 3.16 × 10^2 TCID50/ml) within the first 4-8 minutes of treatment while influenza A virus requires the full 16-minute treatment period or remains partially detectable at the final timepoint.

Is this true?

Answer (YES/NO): NO